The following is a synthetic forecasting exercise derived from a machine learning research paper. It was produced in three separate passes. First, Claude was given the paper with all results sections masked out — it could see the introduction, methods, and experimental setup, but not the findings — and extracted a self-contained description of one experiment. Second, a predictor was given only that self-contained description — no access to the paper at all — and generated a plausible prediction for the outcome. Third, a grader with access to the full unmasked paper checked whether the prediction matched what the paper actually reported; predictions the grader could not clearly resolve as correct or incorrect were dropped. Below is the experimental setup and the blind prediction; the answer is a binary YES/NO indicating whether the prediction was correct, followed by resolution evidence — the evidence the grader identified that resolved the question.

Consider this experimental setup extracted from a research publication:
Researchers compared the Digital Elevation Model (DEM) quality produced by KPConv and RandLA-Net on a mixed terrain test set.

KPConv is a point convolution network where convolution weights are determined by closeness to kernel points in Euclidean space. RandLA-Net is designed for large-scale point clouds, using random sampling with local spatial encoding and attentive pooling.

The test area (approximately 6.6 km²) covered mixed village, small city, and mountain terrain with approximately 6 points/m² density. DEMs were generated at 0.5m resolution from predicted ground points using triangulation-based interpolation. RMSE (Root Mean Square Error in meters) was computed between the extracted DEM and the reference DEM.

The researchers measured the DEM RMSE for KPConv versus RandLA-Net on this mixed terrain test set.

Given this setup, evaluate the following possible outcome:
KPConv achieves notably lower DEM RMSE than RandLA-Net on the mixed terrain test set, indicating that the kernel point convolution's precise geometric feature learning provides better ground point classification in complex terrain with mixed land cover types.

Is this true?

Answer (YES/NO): YES